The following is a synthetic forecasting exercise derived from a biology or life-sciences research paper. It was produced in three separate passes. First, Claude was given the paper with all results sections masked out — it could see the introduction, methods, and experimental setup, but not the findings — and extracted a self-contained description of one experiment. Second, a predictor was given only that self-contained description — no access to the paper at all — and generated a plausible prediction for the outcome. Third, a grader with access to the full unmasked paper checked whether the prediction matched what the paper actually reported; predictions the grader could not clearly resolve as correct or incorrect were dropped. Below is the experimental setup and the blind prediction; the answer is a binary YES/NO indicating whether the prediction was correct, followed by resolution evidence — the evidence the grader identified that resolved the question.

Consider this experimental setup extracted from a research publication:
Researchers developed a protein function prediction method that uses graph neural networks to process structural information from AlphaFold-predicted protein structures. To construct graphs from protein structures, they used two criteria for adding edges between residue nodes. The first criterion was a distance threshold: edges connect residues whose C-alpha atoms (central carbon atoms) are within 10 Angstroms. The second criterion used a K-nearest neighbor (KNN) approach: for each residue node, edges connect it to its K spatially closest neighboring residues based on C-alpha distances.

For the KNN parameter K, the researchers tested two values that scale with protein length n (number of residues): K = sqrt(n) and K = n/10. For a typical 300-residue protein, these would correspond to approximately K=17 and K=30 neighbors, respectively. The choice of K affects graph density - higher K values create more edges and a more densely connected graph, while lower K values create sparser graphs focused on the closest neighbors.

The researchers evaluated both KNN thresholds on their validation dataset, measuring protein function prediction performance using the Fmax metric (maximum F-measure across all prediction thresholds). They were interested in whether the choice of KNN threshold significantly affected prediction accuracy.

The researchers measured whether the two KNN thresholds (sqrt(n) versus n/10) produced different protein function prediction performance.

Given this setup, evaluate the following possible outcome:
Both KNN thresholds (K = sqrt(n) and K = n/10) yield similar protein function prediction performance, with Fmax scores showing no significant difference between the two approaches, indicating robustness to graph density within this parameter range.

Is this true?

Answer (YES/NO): YES